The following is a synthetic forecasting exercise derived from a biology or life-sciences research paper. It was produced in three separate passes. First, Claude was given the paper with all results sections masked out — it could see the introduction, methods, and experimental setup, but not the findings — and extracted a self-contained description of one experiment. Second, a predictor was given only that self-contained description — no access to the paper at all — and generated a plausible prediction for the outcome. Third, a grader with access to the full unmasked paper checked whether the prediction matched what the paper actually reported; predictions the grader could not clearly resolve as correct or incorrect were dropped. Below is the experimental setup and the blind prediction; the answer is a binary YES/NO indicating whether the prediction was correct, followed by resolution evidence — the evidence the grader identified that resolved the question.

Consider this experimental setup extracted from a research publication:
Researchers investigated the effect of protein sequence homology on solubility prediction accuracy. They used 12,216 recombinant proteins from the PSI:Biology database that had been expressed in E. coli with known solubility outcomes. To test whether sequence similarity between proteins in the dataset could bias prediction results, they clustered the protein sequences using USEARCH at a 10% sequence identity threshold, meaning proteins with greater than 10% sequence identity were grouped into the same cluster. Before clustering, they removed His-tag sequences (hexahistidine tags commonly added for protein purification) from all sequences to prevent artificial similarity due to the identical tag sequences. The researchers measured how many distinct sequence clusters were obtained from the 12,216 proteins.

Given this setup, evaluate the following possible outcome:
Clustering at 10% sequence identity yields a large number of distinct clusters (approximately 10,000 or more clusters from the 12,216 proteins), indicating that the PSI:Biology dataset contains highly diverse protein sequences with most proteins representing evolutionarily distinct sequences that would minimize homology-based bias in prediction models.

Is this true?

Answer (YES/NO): NO